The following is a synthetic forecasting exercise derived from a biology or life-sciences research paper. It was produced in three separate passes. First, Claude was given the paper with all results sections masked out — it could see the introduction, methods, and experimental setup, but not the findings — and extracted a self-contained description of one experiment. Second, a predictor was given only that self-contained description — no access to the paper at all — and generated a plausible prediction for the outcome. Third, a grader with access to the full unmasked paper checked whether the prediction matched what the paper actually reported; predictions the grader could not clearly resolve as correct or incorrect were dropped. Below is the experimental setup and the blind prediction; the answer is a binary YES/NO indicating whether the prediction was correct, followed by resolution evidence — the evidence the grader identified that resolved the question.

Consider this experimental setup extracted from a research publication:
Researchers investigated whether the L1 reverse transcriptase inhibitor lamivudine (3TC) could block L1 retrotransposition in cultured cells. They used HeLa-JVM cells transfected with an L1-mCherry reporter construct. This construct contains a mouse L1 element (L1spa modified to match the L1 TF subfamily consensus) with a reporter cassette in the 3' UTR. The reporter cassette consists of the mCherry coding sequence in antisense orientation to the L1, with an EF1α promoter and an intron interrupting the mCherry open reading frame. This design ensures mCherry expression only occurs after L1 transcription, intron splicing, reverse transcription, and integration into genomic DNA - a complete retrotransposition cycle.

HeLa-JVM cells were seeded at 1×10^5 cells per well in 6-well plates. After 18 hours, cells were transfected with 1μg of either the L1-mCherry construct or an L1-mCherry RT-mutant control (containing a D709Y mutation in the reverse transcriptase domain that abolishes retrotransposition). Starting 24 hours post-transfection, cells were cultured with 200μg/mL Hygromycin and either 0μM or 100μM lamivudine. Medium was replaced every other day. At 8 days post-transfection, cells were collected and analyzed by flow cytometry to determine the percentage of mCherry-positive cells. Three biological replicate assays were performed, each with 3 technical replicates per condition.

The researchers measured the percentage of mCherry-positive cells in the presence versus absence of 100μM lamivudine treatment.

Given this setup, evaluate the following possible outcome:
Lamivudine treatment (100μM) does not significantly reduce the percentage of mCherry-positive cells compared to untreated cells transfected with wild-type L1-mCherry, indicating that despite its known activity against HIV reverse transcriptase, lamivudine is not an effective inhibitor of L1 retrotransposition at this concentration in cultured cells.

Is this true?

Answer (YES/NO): NO